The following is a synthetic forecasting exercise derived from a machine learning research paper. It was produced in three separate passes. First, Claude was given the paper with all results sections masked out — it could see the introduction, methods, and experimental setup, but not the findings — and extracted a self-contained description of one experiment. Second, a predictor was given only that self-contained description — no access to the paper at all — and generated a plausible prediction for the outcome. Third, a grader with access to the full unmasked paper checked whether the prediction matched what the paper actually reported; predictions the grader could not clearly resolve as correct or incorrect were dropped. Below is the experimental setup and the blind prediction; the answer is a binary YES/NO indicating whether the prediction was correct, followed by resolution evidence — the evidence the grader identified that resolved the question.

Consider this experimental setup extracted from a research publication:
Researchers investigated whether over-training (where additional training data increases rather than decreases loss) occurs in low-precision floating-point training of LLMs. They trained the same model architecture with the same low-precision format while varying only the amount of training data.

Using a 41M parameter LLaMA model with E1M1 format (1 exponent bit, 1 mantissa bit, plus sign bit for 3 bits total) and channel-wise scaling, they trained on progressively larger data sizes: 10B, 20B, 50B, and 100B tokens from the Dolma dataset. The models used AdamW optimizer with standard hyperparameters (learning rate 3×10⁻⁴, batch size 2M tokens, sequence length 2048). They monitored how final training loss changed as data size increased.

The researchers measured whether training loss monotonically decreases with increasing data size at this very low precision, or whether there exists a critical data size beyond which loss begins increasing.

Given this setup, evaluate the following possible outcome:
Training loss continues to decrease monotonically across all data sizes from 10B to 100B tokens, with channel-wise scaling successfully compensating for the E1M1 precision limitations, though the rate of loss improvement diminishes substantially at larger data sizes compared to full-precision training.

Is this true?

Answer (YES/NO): NO